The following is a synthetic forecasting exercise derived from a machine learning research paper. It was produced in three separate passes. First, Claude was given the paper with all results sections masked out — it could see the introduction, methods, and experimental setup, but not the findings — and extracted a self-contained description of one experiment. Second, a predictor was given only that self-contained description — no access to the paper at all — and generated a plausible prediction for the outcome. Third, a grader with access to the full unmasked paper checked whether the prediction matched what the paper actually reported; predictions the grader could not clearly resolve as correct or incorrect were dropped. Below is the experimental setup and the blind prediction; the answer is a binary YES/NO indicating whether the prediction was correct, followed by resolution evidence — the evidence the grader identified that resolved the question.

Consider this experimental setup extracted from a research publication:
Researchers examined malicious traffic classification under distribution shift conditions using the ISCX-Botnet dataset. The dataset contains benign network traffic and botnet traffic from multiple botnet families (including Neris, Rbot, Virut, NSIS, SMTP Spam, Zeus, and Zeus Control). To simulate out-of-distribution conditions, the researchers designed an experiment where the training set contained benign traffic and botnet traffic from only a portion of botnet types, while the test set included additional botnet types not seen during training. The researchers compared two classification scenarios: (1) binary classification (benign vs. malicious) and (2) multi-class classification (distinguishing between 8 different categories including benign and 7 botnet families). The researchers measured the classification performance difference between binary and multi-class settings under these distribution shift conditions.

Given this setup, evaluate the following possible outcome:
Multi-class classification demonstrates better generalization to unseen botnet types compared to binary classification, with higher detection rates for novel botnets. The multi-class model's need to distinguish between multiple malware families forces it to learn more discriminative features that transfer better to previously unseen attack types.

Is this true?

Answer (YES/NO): NO